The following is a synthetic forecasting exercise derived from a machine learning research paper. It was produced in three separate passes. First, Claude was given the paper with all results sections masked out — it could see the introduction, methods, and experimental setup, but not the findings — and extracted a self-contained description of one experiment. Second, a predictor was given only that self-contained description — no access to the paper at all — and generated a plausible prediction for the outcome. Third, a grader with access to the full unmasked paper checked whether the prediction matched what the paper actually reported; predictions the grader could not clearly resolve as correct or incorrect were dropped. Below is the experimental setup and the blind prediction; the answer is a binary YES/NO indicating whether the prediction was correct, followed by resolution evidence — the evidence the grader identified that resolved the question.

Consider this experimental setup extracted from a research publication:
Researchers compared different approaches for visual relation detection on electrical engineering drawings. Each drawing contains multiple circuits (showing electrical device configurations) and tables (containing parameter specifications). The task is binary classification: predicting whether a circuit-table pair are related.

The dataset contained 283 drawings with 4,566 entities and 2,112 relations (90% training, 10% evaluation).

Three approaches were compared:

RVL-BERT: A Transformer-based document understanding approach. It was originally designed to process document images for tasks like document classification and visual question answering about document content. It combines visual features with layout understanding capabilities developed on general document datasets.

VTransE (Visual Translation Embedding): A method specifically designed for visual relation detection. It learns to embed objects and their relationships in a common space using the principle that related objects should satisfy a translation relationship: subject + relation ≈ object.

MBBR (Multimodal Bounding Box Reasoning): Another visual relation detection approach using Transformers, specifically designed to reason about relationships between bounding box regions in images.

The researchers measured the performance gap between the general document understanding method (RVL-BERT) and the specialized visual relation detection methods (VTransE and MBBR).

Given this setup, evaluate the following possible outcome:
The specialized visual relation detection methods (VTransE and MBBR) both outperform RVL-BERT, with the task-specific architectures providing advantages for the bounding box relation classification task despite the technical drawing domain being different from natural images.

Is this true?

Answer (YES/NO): YES